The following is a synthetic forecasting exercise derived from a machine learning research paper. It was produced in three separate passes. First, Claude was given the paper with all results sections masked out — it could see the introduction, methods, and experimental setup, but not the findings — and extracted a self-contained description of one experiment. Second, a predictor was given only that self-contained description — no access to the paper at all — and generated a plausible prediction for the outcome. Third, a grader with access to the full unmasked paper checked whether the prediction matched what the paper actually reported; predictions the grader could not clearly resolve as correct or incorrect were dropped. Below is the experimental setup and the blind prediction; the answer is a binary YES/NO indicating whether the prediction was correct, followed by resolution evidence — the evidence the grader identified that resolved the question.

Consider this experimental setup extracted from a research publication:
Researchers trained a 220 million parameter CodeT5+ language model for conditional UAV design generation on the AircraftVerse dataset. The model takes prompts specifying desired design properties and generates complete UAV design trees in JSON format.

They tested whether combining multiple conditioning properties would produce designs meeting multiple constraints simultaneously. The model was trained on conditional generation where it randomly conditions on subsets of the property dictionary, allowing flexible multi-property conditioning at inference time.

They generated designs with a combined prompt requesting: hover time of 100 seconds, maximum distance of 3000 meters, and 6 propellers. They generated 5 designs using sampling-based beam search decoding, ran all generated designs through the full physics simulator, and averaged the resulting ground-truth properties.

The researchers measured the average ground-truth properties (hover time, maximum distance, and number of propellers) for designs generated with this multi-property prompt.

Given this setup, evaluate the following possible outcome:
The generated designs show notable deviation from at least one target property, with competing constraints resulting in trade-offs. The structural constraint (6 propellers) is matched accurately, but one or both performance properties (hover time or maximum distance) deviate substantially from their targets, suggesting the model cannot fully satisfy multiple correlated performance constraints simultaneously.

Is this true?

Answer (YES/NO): YES